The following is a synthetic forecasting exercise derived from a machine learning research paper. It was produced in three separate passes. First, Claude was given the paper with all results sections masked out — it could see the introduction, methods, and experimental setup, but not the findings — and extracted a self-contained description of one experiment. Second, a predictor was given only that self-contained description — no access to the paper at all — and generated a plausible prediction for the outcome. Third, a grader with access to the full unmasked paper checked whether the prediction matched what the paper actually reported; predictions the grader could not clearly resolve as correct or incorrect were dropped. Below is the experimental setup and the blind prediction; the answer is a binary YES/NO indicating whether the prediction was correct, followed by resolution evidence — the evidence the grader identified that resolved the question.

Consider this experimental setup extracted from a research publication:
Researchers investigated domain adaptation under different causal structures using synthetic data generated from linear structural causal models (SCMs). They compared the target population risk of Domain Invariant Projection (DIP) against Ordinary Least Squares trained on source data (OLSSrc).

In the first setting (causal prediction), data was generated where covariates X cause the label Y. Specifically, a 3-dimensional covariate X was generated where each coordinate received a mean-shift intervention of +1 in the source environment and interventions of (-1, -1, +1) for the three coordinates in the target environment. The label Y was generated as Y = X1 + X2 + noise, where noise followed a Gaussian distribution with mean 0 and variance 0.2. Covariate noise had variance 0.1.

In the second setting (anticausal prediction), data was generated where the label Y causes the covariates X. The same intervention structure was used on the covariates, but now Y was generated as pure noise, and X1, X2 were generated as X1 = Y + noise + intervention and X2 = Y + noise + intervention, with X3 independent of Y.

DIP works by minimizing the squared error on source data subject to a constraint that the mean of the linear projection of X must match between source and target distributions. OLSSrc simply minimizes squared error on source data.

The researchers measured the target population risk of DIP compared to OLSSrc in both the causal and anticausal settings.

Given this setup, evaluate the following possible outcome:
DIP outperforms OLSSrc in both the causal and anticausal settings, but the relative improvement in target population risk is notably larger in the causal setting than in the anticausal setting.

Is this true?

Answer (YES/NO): NO